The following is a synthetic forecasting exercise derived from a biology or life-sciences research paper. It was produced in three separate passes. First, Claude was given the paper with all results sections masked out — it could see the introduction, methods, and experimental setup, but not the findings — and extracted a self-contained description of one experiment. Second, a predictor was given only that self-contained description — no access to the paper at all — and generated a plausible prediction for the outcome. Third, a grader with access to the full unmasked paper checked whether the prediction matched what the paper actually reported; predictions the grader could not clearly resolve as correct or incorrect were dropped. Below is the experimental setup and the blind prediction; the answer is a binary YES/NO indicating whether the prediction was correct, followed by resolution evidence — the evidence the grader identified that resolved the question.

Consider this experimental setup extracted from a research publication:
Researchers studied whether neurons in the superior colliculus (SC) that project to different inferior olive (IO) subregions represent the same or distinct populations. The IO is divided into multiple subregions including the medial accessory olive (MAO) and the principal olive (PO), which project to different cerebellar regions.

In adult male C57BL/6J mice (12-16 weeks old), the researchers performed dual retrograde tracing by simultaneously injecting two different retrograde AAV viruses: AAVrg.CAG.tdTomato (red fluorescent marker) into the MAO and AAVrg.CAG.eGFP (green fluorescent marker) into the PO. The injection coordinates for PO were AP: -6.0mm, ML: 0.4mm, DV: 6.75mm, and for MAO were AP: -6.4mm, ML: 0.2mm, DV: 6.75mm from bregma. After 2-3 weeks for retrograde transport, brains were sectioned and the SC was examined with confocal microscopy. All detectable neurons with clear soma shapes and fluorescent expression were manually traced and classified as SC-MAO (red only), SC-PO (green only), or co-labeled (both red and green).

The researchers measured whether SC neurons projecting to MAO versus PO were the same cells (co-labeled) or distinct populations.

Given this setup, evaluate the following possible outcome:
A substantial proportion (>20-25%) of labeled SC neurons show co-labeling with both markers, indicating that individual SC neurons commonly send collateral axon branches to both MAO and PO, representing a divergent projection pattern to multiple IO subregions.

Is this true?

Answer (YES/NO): NO